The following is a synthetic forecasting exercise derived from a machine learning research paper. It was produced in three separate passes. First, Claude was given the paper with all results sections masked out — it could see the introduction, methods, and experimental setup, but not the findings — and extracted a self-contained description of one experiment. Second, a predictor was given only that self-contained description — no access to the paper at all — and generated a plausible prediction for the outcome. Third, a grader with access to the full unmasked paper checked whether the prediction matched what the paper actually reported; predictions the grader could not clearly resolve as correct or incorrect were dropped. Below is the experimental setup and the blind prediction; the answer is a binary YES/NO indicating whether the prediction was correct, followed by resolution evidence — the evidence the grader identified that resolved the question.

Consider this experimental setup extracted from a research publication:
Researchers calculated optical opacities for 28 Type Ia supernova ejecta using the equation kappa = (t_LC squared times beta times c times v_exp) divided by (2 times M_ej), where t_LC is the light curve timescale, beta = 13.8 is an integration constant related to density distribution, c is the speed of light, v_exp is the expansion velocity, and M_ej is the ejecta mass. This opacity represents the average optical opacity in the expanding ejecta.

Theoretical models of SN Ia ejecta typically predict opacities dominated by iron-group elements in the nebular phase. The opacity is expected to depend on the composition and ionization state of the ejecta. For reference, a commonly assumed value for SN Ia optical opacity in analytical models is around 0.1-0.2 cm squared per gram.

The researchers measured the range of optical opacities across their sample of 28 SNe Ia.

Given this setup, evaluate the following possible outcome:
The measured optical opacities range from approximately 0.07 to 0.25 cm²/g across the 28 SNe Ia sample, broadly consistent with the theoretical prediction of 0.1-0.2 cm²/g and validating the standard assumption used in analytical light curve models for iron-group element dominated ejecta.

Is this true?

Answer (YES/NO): NO